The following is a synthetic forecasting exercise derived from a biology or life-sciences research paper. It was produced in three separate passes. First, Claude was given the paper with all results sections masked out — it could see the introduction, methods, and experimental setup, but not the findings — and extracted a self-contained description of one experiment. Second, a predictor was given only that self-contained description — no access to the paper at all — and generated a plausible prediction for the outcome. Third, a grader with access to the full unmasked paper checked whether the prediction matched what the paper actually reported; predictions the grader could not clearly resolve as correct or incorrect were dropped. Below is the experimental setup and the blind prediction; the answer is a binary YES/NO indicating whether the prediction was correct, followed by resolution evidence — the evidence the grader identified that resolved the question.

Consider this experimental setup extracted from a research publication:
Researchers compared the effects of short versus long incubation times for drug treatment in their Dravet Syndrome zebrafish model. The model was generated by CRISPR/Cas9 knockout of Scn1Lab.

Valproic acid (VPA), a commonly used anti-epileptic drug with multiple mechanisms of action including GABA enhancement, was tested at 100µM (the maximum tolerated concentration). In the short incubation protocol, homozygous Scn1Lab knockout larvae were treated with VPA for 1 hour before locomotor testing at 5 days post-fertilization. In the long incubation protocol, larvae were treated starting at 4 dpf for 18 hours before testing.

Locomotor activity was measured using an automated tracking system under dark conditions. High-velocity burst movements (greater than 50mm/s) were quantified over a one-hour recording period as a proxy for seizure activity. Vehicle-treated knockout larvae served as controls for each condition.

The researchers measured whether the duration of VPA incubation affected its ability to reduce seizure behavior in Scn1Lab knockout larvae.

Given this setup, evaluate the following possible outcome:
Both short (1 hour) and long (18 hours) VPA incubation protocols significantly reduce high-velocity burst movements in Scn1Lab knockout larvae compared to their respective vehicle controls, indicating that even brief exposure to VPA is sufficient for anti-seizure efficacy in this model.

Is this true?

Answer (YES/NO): NO